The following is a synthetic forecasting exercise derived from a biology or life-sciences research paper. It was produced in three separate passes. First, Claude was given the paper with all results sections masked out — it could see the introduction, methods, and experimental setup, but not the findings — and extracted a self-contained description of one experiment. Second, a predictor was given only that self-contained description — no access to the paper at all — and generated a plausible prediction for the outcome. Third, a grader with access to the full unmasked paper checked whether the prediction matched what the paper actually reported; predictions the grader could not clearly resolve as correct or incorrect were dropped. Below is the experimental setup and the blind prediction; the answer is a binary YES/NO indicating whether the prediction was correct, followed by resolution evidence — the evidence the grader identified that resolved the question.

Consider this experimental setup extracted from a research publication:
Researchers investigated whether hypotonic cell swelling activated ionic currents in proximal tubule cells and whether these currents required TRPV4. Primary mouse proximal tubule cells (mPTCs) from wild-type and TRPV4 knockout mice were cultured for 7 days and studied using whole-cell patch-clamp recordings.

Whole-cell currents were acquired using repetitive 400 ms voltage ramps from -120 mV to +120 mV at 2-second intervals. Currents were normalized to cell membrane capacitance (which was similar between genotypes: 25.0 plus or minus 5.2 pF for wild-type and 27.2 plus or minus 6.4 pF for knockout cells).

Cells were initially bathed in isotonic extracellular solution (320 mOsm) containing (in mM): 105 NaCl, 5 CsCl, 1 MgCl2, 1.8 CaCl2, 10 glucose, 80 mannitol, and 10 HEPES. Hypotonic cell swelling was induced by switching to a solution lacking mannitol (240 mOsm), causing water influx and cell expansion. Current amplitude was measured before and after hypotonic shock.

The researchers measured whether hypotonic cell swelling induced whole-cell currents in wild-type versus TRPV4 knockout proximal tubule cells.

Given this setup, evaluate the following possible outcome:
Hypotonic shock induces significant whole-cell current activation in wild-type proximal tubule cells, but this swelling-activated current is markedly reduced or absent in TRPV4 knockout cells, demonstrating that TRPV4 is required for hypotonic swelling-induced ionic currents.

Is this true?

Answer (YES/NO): NO